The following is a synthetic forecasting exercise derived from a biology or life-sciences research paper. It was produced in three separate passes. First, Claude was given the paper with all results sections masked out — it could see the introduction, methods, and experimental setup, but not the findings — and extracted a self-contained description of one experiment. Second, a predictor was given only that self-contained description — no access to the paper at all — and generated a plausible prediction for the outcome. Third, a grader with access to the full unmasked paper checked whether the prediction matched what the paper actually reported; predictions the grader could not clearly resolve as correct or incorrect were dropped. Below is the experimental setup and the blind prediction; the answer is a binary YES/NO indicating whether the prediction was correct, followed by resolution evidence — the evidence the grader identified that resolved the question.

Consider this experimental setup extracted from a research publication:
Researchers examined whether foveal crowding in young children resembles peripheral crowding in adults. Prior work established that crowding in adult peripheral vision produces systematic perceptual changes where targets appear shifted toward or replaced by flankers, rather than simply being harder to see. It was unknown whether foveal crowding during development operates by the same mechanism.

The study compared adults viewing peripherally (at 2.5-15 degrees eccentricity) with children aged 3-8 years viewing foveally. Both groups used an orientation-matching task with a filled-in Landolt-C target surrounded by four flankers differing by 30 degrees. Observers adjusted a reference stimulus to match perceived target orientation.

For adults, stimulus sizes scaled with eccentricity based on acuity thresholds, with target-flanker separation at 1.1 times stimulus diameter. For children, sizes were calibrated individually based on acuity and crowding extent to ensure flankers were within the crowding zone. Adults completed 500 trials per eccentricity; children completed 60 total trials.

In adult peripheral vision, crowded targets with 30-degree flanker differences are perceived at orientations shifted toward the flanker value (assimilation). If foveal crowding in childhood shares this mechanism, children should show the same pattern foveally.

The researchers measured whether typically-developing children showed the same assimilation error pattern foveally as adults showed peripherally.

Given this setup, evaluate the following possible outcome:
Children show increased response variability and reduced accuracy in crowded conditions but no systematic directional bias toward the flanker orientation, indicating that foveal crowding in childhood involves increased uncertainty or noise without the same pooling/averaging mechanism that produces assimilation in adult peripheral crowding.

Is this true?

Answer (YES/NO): NO